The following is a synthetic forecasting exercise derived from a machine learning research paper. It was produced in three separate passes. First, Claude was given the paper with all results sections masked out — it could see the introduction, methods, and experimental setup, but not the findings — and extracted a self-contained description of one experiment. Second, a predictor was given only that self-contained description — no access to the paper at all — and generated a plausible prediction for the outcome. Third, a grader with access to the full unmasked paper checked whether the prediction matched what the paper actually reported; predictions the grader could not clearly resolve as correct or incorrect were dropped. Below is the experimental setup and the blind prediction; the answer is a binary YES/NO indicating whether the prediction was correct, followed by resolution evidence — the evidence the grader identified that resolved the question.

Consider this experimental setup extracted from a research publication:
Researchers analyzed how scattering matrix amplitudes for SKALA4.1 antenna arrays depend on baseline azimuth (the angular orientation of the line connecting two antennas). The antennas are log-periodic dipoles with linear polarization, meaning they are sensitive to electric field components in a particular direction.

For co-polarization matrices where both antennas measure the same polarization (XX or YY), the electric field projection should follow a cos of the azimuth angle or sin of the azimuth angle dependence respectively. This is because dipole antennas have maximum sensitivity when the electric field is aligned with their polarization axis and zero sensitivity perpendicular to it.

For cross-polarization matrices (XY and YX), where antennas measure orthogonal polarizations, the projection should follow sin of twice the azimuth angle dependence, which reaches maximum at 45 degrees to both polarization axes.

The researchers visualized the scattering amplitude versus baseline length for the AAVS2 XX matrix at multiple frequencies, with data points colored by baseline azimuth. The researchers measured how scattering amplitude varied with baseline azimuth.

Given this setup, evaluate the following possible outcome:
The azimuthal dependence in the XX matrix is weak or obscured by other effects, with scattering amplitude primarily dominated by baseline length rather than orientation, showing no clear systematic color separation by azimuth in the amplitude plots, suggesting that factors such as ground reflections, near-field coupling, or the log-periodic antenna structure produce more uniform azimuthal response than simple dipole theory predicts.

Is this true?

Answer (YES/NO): NO